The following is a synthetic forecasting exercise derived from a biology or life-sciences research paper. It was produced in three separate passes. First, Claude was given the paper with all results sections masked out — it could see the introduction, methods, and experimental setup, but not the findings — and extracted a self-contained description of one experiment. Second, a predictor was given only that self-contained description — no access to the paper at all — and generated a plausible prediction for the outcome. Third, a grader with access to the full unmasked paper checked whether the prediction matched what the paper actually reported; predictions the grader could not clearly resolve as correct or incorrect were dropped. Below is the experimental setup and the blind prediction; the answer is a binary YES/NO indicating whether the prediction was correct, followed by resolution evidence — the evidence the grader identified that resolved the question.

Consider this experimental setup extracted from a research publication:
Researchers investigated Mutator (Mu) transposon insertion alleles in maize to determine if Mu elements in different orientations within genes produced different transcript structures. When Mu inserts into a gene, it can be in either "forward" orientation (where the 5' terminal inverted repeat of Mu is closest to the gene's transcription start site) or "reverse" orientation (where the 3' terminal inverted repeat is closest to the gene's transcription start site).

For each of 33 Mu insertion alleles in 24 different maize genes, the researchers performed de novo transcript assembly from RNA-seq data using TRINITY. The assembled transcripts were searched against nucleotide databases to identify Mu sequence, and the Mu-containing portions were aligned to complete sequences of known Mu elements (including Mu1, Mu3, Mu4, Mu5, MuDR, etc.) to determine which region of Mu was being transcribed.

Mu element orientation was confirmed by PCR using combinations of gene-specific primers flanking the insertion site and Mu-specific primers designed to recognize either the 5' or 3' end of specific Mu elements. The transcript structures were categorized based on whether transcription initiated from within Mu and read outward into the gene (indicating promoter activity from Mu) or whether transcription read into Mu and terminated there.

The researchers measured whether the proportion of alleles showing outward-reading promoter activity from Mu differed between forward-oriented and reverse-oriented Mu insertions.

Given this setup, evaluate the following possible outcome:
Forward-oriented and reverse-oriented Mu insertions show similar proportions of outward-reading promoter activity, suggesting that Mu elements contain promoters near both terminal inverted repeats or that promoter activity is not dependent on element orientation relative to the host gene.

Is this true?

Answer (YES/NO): YES